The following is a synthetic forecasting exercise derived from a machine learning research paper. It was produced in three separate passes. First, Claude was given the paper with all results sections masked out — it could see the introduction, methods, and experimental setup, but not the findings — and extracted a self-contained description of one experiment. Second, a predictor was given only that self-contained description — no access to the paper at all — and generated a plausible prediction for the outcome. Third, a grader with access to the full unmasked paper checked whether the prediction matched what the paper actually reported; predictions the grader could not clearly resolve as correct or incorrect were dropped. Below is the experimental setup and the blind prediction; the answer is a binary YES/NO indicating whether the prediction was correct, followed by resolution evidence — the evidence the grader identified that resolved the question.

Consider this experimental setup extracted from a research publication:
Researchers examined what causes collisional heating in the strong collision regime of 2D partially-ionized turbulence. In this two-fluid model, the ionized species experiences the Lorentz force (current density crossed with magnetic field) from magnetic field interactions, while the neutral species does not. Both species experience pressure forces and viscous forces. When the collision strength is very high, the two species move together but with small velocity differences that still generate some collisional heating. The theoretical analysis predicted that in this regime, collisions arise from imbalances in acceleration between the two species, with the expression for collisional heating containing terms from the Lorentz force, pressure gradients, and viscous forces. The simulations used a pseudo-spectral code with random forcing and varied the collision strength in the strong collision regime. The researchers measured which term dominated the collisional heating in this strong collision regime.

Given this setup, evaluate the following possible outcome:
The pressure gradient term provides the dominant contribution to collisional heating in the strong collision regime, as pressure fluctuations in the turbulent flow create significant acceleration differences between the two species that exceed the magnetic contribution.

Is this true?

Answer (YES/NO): NO